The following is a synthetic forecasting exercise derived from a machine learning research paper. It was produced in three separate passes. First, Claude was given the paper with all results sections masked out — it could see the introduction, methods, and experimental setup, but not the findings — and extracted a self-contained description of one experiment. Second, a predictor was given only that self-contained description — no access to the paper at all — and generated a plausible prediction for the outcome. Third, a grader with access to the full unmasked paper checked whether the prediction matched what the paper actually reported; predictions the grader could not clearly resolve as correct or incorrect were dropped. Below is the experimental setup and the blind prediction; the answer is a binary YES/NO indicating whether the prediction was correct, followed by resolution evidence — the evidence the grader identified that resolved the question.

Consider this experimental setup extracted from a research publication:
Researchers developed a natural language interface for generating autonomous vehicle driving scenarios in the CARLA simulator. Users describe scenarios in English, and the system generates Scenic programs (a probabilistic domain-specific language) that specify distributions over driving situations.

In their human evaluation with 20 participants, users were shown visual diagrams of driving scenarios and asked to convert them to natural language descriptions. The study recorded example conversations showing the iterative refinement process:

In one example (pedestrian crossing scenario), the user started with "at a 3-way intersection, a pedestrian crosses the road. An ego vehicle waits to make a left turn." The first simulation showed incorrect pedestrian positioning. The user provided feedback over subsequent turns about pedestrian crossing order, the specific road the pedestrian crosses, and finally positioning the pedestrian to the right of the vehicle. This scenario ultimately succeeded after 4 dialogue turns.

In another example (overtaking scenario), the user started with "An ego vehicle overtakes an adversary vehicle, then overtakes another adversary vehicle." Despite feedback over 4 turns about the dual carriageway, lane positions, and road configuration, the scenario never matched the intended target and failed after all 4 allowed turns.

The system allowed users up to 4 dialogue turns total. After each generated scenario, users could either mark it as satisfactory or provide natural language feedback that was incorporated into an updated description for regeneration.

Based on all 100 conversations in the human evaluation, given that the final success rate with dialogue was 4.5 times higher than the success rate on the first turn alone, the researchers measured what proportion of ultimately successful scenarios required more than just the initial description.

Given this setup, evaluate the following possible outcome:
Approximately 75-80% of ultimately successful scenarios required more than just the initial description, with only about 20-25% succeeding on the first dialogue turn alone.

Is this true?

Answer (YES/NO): YES